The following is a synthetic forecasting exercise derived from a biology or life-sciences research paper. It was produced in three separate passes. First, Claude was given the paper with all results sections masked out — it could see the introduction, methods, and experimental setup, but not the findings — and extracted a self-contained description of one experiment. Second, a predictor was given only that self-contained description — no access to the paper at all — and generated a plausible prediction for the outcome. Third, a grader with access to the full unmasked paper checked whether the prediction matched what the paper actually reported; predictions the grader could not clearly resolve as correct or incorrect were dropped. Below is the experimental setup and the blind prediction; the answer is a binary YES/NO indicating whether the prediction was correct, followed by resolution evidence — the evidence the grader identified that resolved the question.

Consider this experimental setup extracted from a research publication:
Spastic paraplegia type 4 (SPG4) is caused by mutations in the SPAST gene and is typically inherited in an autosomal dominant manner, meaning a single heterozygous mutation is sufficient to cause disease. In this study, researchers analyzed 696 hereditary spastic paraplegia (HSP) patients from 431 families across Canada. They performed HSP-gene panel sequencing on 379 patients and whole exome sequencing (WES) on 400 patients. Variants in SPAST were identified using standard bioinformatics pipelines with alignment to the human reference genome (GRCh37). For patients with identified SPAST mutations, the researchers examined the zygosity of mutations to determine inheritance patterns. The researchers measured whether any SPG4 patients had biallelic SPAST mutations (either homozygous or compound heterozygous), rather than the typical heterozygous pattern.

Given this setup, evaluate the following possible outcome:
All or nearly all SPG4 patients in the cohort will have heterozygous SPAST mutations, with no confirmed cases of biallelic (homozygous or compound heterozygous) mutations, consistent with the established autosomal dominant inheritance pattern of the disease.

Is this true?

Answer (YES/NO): NO